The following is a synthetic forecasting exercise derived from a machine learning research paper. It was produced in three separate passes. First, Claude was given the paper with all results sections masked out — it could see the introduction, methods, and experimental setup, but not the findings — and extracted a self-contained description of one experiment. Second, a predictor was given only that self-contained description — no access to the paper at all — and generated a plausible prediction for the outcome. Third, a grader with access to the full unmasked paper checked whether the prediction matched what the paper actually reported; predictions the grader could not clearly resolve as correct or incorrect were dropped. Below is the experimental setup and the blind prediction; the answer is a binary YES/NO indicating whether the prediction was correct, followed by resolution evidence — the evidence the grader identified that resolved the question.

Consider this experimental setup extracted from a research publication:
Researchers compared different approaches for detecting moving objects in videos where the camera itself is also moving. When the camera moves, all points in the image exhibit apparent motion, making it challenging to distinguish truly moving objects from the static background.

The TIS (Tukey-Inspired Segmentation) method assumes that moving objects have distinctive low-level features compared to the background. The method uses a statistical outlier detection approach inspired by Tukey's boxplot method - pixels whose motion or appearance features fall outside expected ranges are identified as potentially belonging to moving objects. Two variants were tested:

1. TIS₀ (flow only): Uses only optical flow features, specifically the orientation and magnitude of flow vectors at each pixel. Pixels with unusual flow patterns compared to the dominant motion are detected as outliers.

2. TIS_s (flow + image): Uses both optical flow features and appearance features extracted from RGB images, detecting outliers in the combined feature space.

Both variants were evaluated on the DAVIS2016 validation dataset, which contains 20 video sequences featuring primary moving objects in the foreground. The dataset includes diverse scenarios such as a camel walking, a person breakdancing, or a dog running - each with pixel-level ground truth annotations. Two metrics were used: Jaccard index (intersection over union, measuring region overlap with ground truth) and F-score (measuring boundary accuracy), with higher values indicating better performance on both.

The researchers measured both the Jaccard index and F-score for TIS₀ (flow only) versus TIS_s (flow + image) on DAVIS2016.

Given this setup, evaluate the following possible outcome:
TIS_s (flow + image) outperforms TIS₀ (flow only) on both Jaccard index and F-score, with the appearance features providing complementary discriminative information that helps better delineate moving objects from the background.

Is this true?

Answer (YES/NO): YES